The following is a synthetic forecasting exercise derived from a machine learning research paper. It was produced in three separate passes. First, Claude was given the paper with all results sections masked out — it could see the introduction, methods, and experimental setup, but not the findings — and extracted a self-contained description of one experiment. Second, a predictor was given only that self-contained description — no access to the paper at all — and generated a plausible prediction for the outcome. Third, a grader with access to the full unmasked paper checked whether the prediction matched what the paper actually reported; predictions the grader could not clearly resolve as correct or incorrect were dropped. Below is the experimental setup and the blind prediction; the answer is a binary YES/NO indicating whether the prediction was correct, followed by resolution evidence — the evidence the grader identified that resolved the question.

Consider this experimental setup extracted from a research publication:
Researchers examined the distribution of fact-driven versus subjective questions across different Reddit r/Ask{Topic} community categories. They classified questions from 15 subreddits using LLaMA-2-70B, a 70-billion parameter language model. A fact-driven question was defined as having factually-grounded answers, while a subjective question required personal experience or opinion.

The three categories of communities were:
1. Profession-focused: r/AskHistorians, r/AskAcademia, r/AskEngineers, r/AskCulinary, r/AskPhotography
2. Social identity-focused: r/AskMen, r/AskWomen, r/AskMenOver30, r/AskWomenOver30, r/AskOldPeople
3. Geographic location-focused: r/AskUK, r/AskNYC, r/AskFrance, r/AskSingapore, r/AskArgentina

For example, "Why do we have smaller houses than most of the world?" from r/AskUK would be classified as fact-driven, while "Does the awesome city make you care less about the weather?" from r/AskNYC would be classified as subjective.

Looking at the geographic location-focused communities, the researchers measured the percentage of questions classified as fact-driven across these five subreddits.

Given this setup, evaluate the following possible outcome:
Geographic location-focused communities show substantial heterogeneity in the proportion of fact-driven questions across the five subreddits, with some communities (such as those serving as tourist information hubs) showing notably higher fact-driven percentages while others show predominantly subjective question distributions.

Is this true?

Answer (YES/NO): NO